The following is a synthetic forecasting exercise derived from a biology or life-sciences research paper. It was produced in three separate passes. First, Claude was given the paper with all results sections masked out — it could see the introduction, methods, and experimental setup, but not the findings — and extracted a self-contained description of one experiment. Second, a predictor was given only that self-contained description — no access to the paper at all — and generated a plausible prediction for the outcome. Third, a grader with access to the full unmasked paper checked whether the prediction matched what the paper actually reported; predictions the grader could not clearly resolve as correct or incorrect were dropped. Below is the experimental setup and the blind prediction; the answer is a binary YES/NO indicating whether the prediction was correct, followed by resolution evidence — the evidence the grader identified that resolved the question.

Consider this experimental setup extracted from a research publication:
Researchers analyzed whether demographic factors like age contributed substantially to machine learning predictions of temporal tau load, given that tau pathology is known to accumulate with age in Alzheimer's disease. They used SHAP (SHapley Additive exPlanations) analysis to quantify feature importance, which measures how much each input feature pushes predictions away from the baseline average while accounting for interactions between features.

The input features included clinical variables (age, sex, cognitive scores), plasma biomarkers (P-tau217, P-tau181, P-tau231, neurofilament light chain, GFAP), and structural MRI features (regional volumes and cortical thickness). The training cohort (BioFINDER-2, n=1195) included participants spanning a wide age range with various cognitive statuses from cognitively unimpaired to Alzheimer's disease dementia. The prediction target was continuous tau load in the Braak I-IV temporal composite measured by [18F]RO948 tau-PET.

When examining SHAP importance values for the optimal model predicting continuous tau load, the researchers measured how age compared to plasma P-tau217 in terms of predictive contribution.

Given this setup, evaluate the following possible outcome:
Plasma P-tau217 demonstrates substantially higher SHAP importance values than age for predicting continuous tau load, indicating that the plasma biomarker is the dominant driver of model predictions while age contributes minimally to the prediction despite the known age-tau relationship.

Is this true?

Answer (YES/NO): YES